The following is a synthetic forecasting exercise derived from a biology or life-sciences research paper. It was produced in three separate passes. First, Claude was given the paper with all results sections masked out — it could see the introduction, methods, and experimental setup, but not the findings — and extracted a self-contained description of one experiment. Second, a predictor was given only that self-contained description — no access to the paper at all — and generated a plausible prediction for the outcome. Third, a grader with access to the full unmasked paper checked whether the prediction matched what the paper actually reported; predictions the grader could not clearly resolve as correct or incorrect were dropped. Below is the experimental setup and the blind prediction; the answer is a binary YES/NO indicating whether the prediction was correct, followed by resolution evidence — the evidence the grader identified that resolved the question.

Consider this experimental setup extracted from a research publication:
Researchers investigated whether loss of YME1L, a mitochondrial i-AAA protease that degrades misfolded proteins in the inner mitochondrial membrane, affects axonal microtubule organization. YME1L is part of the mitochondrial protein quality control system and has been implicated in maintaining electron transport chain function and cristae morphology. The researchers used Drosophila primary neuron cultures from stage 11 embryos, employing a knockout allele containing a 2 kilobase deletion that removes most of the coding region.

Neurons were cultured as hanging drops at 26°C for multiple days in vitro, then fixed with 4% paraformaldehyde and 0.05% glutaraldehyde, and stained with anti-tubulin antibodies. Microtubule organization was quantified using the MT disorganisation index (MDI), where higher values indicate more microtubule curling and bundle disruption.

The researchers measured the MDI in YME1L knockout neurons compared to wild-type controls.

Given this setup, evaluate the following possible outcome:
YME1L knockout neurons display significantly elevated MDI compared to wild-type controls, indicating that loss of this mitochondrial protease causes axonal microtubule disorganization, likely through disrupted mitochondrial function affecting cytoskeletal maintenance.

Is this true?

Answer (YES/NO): NO